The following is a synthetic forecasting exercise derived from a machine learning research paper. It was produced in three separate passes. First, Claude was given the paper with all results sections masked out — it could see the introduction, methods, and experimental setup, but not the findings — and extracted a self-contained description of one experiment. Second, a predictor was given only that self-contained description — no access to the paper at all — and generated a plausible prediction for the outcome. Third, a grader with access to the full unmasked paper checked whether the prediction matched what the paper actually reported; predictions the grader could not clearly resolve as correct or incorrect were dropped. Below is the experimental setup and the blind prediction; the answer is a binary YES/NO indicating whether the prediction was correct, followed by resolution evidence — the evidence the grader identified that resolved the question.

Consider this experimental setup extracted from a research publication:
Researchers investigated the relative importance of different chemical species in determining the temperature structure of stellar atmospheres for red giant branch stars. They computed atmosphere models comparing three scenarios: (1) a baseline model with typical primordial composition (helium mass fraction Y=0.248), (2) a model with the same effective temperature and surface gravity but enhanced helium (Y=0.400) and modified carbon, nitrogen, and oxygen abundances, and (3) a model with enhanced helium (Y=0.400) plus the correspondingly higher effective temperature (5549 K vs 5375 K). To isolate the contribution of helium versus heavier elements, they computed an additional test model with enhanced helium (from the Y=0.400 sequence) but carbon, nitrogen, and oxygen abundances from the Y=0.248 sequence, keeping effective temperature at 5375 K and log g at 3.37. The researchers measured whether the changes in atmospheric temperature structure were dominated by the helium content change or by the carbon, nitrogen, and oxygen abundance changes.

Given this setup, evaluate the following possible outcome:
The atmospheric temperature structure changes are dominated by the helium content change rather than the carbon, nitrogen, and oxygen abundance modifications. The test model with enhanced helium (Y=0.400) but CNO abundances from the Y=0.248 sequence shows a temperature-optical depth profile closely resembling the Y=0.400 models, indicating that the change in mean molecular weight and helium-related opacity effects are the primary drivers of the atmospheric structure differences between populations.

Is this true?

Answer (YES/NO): YES